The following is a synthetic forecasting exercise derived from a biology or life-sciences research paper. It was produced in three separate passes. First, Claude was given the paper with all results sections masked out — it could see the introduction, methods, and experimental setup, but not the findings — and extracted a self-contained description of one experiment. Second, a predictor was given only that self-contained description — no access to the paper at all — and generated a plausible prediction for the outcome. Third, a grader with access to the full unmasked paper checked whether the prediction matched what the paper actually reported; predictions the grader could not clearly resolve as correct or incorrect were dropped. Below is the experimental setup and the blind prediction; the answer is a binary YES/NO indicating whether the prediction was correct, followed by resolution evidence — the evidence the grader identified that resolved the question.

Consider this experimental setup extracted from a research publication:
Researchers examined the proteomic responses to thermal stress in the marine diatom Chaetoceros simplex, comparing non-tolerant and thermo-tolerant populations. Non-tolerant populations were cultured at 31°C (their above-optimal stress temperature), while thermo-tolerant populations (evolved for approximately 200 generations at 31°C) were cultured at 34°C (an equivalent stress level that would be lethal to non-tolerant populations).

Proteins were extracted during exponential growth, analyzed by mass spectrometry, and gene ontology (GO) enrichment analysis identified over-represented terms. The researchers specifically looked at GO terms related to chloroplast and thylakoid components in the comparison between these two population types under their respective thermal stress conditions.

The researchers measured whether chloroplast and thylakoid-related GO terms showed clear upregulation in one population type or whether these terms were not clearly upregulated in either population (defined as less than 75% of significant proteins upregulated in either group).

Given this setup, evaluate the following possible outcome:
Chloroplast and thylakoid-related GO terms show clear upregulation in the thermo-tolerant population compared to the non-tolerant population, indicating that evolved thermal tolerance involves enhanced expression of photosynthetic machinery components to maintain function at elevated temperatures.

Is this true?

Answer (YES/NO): NO